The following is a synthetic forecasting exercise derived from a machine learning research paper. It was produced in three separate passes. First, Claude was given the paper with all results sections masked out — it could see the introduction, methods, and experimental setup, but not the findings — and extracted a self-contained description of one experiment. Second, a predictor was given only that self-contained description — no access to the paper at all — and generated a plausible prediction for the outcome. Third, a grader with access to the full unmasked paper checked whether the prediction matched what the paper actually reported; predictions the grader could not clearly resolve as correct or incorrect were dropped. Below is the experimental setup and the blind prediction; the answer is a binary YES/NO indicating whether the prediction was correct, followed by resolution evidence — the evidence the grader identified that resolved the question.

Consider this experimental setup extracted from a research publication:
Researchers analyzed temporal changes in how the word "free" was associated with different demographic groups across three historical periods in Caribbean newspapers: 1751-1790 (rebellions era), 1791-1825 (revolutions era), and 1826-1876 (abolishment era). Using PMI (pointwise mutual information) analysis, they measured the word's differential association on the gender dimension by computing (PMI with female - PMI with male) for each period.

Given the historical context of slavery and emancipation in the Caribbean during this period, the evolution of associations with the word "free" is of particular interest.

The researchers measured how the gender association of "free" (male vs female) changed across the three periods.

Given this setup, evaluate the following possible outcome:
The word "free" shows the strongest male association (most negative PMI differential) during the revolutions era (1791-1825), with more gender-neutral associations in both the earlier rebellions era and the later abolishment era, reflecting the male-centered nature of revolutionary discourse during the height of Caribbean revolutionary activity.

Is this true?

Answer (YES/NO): NO